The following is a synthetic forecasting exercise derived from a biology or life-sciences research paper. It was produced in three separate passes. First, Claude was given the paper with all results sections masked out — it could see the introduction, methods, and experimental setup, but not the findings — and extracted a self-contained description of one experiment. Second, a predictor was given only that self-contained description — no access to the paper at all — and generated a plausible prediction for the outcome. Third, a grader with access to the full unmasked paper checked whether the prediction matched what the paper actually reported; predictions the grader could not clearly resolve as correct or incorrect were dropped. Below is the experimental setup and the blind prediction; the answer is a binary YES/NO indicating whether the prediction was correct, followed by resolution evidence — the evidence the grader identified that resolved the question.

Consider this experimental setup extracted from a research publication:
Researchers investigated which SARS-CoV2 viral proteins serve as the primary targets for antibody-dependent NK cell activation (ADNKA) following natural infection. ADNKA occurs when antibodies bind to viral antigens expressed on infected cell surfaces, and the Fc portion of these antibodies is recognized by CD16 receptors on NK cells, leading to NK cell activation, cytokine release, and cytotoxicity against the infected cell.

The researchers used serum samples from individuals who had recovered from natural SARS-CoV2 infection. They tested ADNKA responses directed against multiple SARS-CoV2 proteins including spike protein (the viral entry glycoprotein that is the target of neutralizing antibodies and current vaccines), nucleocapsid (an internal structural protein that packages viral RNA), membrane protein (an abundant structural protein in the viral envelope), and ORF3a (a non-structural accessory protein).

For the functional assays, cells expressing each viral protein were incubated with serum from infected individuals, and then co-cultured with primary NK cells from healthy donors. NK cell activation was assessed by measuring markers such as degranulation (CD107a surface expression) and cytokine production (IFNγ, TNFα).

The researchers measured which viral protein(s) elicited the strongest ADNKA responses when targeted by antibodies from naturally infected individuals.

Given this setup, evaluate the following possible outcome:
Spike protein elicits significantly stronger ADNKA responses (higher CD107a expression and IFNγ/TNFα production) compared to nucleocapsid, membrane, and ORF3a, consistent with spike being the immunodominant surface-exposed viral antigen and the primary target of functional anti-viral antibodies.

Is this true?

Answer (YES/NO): NO